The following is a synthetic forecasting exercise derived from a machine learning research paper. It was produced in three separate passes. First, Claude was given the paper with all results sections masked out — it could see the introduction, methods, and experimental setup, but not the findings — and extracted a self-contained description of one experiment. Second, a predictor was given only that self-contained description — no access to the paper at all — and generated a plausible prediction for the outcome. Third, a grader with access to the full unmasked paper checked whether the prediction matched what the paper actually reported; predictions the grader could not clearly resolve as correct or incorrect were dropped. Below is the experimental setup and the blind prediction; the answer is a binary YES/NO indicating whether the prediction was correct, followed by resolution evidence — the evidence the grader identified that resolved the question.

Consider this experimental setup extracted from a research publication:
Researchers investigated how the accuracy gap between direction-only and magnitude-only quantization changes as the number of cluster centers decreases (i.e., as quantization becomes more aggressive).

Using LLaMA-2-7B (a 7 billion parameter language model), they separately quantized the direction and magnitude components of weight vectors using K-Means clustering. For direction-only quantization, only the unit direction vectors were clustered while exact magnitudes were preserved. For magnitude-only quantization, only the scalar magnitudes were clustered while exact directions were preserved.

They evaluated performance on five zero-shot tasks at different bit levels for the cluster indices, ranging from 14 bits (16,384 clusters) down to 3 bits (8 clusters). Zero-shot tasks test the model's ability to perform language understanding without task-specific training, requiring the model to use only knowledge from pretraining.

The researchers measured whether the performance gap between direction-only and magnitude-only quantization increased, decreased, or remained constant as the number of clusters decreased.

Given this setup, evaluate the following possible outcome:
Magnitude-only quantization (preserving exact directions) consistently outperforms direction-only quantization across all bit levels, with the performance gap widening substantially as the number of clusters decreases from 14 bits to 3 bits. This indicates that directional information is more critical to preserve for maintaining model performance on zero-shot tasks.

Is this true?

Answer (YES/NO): YES